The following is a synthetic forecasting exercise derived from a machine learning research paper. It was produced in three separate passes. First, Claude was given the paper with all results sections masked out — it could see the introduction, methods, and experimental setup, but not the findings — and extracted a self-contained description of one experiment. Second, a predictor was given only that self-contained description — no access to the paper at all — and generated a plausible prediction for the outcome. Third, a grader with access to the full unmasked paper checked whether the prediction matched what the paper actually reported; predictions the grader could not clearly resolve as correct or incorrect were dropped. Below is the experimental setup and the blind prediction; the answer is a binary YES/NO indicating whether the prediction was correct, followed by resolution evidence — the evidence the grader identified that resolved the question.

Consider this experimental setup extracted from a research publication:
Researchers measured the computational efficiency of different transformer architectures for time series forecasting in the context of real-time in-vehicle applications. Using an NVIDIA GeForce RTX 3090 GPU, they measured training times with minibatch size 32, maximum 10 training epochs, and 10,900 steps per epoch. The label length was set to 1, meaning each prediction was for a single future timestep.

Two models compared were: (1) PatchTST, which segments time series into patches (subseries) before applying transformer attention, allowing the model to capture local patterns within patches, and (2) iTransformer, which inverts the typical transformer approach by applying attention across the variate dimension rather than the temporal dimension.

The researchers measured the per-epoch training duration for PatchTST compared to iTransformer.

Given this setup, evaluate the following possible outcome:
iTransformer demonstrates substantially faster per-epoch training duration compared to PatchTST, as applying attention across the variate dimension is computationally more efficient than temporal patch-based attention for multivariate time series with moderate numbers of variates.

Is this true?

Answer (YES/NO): YES